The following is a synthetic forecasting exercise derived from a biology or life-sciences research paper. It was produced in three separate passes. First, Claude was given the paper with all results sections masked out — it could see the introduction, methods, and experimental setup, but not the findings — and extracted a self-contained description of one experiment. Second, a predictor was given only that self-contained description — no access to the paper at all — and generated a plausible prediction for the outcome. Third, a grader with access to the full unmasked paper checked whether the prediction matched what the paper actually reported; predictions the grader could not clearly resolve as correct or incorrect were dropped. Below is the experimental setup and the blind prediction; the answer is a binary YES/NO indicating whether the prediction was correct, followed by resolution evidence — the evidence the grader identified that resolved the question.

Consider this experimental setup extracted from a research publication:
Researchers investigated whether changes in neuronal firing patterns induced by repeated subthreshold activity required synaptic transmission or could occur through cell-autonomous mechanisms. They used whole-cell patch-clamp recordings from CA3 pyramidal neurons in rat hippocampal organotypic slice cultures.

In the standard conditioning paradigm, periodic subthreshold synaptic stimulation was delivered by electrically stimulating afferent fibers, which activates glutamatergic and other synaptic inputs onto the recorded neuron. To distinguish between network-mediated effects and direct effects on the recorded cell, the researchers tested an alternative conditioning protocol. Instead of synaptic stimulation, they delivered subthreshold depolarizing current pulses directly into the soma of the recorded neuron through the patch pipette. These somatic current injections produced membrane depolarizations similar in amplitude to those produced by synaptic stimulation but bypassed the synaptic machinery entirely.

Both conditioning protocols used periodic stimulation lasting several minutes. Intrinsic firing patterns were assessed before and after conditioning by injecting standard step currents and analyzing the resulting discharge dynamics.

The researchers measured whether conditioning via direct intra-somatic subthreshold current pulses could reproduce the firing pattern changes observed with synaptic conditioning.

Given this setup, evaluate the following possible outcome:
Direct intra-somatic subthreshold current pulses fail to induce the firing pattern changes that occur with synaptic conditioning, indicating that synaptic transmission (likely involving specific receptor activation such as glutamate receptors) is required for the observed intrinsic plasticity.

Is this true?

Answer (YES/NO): NO